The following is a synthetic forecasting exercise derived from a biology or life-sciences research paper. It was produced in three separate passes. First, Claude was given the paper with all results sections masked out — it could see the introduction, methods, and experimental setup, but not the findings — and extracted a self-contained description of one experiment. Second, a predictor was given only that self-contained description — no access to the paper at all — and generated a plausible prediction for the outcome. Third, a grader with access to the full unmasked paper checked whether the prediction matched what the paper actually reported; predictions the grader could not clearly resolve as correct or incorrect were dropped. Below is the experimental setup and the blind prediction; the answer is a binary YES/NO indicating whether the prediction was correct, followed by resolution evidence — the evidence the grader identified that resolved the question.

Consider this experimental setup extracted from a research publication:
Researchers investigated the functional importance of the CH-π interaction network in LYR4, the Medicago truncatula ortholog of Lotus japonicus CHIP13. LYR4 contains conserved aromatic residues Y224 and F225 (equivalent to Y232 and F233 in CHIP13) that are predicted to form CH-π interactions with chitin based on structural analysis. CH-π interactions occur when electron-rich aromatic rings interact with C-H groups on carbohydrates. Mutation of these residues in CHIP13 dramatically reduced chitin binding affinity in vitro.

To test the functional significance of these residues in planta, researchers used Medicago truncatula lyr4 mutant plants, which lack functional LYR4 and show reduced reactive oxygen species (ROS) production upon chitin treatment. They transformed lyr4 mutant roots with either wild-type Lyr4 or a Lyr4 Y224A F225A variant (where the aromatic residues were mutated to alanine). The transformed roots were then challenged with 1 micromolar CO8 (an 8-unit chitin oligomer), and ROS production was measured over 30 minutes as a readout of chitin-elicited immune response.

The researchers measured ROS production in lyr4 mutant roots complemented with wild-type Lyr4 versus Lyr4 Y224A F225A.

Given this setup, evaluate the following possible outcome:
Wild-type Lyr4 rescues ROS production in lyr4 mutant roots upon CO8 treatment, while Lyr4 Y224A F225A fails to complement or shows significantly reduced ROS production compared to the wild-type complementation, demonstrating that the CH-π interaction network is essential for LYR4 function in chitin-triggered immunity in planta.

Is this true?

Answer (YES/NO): YES